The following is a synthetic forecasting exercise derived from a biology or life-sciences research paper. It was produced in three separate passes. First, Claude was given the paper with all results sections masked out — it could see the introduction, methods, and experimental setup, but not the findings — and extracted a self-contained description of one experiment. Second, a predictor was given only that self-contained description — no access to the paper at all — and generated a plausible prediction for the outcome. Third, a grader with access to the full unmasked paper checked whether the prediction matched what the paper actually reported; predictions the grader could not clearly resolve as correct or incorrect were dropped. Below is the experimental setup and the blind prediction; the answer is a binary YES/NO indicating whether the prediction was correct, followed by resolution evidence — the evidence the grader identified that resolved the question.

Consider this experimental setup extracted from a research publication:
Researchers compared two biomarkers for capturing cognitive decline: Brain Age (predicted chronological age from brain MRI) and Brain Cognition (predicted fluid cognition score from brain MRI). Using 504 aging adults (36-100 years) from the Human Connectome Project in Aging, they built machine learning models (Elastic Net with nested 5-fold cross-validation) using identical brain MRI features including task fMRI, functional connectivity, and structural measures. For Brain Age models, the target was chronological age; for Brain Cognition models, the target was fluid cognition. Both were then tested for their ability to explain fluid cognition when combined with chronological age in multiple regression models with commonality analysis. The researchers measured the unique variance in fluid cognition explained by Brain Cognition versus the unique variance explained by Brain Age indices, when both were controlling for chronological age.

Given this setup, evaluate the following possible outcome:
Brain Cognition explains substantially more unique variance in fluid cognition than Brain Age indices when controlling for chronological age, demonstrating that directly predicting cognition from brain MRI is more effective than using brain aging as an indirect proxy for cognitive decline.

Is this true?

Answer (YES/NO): YES